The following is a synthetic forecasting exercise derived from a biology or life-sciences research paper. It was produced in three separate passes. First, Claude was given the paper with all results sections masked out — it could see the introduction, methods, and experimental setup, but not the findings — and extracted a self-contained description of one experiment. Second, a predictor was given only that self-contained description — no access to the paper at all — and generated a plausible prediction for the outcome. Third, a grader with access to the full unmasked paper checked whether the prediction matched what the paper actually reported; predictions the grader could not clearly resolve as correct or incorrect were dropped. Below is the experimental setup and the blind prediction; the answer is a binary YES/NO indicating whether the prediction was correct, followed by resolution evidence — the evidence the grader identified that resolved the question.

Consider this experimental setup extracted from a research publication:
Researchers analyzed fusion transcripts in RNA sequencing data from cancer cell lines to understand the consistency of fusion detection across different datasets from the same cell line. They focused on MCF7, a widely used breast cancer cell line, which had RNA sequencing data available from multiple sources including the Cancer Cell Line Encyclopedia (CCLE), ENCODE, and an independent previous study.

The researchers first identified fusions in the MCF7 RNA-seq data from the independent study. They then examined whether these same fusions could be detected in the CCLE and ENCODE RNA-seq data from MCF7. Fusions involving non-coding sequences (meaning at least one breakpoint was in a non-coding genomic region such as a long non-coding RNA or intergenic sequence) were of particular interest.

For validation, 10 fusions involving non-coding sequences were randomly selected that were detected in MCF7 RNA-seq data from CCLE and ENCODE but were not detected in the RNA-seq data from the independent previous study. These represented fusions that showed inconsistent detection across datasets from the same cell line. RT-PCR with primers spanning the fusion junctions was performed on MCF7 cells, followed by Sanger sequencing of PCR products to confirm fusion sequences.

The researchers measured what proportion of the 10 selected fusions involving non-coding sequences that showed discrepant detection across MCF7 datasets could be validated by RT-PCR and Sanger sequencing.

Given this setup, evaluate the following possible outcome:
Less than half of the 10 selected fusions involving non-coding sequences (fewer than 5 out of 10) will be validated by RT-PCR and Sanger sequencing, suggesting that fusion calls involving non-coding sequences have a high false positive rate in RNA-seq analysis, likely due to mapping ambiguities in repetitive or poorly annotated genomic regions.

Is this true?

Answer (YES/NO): NO